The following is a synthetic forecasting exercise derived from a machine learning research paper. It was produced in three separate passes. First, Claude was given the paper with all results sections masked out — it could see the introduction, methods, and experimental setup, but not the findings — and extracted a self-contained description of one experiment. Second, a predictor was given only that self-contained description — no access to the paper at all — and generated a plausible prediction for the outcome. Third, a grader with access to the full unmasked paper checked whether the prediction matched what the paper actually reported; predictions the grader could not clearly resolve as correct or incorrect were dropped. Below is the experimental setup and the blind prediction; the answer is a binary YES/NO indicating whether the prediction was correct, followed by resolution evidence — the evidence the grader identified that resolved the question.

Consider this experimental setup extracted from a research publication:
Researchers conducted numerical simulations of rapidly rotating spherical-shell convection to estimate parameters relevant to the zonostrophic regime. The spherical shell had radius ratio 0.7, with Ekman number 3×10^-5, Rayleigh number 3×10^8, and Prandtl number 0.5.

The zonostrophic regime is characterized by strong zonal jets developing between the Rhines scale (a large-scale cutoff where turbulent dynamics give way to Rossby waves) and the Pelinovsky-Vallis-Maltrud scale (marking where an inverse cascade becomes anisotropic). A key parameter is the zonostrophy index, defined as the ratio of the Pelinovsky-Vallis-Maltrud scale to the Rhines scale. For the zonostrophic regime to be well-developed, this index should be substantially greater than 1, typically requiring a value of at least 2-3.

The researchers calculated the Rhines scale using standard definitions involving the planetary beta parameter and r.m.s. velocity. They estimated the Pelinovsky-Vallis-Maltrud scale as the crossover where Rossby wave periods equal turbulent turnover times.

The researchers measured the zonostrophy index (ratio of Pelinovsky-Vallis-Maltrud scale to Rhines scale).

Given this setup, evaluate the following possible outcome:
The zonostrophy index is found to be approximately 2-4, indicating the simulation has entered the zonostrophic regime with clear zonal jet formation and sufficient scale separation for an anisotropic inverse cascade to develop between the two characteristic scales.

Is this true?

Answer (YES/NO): NO